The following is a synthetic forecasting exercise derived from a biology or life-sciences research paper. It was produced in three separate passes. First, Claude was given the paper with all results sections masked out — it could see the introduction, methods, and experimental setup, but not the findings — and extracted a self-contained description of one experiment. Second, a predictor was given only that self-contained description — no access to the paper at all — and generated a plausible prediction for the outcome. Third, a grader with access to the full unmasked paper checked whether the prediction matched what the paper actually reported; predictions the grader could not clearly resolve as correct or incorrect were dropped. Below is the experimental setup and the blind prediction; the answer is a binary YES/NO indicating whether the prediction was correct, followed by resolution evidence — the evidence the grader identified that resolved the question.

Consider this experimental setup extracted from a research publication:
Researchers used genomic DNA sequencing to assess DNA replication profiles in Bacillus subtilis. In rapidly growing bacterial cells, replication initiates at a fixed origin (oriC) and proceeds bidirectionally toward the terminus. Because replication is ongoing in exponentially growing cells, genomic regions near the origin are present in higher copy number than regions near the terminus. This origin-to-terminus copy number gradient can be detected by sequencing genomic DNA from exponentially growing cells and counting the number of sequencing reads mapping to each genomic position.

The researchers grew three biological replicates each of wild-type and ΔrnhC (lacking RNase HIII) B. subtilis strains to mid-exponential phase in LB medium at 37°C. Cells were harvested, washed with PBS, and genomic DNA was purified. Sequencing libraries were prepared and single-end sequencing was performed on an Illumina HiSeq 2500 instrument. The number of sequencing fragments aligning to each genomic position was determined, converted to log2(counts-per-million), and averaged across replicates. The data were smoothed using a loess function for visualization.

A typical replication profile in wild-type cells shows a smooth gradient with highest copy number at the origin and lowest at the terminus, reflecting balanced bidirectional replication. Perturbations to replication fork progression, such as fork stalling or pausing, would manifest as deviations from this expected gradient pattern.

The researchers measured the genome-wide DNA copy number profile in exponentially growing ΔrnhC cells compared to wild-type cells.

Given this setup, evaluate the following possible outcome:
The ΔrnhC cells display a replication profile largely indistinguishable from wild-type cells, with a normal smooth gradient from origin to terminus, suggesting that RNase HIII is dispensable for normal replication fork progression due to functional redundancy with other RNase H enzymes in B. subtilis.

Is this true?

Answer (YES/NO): NO